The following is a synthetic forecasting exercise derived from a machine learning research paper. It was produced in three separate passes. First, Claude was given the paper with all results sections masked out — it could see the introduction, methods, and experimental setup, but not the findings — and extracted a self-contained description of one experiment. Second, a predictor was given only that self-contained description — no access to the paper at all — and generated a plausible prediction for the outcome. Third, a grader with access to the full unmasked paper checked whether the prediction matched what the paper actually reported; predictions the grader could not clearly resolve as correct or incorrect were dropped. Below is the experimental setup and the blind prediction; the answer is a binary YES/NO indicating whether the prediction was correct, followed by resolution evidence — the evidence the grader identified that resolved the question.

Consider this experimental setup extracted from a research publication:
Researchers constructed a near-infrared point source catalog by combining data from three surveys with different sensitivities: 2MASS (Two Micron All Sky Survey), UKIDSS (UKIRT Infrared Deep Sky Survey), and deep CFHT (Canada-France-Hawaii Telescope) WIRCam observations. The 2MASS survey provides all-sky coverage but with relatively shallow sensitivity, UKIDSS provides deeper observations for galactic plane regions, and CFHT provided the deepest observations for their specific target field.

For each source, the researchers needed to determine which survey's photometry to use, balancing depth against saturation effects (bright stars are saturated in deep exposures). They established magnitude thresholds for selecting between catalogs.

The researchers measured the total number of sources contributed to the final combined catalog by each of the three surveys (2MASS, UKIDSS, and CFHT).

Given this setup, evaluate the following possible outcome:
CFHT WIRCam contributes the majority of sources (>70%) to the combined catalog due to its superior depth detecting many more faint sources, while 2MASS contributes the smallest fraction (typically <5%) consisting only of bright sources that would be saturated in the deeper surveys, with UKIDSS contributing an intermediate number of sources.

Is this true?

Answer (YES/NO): YES